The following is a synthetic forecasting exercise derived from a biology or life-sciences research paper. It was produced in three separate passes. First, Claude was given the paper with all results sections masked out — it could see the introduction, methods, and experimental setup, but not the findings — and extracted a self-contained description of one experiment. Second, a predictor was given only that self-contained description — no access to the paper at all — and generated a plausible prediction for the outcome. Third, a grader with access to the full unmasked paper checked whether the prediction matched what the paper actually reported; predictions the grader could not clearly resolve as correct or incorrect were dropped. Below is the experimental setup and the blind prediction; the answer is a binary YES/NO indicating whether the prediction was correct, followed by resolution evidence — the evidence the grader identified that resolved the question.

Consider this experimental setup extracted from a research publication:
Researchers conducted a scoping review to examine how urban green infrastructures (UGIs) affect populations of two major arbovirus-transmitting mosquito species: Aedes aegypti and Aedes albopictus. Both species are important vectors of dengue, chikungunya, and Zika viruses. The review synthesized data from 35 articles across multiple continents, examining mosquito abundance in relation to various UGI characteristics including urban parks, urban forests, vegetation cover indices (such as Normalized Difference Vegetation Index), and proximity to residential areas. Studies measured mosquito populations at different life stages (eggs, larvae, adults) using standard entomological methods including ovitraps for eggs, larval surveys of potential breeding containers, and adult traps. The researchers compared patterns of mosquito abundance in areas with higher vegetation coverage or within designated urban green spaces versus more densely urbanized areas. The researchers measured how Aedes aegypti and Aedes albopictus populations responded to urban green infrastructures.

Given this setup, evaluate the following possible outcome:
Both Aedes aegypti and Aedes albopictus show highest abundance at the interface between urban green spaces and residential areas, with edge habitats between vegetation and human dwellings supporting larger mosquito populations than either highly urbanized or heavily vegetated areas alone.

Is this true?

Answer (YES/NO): NO